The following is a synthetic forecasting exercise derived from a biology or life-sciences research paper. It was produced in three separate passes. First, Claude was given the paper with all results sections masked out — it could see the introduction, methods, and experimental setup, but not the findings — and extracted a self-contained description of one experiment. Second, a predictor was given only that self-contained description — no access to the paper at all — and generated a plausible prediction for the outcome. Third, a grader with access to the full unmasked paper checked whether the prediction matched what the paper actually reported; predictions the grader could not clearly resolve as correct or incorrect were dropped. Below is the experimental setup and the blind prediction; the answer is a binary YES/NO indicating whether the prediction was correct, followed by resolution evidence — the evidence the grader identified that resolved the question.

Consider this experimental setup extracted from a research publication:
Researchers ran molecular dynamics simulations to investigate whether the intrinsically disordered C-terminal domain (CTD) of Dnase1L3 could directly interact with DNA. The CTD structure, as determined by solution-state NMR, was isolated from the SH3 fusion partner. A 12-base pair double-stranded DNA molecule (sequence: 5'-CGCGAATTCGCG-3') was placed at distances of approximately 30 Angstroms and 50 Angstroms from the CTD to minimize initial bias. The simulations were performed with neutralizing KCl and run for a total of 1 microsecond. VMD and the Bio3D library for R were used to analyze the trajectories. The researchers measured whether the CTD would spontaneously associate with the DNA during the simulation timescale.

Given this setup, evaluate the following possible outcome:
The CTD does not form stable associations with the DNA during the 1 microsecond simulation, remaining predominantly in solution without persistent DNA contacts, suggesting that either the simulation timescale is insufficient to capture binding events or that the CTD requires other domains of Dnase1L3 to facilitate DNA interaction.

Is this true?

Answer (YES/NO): NO